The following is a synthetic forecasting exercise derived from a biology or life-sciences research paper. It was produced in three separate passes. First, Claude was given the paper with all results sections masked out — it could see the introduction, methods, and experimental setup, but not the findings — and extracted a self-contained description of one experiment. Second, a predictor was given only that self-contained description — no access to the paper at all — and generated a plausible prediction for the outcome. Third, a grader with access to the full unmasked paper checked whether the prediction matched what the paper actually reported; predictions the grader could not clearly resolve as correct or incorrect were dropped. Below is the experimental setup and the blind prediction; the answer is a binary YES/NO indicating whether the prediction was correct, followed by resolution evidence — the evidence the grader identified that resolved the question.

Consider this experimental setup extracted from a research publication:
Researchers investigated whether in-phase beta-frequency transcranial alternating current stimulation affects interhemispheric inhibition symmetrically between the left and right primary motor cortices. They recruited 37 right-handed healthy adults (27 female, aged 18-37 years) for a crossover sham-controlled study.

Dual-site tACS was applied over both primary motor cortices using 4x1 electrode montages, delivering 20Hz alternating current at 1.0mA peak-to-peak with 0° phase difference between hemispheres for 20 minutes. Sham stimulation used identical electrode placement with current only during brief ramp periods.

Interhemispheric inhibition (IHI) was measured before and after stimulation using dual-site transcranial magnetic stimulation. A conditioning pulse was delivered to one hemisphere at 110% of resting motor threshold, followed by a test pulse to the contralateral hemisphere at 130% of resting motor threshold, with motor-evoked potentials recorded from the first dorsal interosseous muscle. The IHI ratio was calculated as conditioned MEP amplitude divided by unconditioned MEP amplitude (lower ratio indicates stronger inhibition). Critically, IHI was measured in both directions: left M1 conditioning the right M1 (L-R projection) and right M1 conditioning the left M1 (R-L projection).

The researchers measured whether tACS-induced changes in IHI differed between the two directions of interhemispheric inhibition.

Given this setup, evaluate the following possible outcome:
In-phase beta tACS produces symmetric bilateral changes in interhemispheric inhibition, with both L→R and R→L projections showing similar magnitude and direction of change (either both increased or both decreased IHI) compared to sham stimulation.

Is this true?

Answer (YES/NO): YES